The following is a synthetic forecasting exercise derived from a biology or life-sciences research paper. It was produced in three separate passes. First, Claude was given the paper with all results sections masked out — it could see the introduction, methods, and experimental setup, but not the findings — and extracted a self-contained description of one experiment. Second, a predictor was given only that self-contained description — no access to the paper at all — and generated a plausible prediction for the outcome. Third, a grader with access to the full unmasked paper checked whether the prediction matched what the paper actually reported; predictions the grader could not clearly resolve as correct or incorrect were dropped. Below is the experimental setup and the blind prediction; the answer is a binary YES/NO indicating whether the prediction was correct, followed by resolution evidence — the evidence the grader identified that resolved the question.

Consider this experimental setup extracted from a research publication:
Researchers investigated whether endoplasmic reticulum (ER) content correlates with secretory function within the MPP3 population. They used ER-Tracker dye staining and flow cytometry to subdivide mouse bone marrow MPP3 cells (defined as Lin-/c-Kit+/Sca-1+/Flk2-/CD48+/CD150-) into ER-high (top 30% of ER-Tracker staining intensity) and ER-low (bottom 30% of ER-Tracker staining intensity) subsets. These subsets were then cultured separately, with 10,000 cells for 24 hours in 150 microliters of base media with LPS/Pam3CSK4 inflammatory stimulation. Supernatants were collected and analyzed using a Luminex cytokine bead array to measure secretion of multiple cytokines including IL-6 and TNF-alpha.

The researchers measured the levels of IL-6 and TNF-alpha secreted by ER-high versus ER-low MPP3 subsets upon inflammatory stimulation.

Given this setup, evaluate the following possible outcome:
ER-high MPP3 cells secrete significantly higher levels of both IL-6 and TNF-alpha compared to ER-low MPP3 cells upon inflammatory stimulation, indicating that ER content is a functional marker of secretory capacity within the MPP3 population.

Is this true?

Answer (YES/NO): YES